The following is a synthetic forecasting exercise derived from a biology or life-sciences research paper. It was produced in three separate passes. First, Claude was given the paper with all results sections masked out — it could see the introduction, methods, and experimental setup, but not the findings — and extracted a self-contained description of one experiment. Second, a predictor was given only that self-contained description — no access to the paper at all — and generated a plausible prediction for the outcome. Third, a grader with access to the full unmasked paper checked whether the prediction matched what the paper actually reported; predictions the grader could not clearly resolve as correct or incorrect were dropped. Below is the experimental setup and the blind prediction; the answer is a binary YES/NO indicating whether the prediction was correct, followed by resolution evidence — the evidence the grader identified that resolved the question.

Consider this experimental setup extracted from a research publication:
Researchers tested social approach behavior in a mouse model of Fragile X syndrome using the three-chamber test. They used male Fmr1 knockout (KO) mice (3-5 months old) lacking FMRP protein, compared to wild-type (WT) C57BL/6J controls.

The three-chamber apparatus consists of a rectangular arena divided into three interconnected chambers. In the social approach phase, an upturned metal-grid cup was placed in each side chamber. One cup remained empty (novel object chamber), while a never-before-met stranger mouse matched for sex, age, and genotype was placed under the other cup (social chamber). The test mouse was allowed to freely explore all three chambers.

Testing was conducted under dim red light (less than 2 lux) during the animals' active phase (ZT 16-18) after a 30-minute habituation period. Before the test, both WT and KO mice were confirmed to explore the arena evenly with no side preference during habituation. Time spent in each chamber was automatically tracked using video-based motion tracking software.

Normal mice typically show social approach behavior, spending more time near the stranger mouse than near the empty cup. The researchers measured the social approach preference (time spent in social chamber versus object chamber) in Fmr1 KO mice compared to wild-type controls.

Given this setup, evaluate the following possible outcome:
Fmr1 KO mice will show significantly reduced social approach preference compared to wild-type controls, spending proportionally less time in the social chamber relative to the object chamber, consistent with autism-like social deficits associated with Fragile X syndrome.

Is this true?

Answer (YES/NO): YES